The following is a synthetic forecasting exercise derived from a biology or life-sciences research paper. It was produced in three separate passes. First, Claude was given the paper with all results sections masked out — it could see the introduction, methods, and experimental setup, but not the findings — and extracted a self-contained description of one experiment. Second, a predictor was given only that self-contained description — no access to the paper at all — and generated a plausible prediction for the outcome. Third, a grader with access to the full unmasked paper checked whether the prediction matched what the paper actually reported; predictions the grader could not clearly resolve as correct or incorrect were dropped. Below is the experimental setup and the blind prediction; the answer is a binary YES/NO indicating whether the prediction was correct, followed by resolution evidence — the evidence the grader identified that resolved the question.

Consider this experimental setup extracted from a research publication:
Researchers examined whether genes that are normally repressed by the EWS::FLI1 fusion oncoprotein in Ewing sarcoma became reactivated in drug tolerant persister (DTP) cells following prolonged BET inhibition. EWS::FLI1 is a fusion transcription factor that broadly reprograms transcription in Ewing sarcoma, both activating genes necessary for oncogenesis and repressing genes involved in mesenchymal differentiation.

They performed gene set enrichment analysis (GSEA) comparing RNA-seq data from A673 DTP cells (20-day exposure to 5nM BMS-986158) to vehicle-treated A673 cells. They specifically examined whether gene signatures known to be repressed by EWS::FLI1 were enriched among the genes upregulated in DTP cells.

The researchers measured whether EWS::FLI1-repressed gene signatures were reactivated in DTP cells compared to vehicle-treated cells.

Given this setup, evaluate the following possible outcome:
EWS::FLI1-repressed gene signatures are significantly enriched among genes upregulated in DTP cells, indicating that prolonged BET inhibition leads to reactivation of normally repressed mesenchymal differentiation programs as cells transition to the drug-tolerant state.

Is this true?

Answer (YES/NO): YES